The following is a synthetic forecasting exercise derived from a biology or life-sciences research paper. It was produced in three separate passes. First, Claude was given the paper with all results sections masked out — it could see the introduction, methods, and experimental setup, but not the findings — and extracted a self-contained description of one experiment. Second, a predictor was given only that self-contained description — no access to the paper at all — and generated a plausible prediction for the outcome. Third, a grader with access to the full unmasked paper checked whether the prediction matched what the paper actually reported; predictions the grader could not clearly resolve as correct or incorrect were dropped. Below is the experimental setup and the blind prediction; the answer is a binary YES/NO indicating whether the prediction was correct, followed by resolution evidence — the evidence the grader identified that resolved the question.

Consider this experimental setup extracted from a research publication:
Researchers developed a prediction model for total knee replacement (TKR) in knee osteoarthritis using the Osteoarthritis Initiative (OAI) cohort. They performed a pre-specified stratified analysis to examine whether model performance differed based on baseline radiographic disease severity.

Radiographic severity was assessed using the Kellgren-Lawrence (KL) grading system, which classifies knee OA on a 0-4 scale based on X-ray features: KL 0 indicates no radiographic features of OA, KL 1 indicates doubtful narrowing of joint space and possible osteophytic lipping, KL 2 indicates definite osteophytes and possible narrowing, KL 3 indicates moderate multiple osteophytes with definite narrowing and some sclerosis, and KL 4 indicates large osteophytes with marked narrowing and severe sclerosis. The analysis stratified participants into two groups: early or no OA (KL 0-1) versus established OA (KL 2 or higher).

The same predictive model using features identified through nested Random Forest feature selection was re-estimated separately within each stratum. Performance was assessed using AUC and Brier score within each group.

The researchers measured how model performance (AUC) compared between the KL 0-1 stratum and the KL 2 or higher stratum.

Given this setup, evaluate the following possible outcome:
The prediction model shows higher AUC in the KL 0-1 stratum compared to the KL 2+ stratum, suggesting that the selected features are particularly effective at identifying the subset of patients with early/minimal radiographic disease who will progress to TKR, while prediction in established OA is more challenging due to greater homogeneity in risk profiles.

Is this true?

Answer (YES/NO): YES